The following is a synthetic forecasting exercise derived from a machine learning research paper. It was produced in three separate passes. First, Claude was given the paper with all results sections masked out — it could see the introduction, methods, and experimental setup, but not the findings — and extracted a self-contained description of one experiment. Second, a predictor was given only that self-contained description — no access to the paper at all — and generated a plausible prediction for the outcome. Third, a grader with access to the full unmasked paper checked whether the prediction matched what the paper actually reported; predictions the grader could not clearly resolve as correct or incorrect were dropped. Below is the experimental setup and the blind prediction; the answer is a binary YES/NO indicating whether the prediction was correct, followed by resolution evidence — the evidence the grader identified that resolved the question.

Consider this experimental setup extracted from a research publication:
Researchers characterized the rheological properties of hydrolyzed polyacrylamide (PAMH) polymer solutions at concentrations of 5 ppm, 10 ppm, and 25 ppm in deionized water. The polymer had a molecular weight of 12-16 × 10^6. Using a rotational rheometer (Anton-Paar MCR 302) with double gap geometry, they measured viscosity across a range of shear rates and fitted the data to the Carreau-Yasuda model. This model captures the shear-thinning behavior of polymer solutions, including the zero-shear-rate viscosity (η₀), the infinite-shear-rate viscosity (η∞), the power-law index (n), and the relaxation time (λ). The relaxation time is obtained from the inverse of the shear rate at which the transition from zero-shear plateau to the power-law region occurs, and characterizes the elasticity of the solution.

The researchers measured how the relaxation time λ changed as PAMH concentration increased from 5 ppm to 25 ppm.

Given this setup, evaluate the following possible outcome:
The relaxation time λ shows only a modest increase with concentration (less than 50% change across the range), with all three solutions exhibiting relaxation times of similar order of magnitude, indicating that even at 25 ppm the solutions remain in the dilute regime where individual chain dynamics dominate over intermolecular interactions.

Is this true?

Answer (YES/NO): NO